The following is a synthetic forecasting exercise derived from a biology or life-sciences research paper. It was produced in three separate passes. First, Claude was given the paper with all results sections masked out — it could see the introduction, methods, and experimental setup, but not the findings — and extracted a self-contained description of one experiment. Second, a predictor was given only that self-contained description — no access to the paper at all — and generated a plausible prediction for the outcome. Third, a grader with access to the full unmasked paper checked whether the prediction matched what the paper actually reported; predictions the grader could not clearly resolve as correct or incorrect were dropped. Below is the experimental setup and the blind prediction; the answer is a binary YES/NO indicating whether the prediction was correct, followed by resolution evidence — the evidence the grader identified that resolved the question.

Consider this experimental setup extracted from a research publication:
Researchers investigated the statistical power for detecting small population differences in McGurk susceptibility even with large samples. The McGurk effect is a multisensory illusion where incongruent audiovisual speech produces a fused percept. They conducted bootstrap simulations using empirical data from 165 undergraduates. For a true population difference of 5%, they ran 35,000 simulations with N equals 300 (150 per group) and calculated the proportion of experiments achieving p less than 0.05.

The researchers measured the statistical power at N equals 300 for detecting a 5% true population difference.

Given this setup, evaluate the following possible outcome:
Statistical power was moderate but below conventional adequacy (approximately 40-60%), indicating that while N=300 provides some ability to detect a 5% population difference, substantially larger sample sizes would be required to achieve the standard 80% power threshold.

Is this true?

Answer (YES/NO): NO